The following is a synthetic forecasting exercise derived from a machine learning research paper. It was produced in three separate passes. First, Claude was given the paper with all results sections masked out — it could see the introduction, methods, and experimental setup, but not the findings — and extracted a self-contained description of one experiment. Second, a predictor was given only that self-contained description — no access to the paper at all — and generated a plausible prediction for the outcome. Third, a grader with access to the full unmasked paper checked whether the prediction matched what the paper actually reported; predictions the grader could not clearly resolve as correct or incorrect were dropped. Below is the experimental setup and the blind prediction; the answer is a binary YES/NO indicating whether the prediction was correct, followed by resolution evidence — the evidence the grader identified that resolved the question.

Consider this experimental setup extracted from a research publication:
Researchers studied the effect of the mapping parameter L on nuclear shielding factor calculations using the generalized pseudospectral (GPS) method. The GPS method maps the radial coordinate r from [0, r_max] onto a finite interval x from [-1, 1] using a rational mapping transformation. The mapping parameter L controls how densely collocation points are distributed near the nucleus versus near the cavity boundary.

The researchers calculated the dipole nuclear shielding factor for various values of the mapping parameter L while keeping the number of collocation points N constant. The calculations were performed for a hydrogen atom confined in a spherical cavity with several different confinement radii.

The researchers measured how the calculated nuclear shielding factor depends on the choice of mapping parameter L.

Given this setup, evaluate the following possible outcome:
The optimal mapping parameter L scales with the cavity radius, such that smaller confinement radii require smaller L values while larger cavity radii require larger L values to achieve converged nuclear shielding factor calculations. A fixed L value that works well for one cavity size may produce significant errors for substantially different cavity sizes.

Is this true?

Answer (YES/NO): NO